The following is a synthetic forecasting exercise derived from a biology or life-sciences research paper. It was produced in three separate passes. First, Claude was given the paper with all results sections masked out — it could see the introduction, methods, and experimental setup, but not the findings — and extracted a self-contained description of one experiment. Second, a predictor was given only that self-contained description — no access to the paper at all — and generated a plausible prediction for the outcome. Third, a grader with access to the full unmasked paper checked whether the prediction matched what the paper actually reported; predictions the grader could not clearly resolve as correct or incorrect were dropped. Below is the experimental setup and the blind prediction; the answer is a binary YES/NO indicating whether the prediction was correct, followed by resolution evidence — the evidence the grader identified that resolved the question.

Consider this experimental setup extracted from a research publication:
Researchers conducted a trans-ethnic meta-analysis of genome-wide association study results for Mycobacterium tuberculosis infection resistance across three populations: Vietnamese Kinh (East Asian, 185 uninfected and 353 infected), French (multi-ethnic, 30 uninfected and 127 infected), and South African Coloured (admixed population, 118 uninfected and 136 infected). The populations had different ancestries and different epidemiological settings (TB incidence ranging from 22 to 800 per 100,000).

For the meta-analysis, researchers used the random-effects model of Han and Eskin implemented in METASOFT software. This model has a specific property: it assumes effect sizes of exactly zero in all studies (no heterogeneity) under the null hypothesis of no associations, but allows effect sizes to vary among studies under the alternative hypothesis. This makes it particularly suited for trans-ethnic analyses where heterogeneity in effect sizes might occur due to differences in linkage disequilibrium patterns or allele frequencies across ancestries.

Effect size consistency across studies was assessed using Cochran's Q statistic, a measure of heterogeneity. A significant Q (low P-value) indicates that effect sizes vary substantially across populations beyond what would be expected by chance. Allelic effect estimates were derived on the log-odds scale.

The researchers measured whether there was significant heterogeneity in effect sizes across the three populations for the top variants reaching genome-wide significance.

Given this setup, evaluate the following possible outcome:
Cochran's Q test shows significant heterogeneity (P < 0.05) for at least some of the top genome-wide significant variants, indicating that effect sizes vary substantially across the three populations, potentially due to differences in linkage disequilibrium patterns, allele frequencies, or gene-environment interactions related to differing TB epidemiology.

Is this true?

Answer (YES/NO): NO